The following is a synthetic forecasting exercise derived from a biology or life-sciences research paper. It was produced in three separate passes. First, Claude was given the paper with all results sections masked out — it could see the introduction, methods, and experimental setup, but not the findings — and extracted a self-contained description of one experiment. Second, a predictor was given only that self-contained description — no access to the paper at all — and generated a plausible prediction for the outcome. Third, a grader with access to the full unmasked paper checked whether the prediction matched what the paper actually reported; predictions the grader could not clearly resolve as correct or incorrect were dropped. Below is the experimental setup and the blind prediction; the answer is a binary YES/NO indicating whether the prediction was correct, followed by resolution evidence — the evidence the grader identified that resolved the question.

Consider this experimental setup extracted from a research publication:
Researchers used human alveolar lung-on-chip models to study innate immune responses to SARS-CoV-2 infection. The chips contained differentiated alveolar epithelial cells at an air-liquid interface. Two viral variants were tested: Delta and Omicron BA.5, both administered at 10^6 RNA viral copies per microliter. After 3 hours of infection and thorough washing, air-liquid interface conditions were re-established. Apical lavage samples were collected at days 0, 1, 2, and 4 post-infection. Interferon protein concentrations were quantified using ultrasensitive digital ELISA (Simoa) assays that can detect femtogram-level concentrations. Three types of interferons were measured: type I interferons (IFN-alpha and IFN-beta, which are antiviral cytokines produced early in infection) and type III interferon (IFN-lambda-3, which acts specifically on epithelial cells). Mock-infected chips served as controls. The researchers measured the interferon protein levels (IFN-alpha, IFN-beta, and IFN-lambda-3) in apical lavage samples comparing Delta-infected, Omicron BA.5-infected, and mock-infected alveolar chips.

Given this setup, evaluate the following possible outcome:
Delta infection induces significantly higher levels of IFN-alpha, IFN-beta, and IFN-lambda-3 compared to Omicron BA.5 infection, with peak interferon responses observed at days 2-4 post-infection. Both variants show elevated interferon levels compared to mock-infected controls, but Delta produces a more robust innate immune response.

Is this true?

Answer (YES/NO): NO